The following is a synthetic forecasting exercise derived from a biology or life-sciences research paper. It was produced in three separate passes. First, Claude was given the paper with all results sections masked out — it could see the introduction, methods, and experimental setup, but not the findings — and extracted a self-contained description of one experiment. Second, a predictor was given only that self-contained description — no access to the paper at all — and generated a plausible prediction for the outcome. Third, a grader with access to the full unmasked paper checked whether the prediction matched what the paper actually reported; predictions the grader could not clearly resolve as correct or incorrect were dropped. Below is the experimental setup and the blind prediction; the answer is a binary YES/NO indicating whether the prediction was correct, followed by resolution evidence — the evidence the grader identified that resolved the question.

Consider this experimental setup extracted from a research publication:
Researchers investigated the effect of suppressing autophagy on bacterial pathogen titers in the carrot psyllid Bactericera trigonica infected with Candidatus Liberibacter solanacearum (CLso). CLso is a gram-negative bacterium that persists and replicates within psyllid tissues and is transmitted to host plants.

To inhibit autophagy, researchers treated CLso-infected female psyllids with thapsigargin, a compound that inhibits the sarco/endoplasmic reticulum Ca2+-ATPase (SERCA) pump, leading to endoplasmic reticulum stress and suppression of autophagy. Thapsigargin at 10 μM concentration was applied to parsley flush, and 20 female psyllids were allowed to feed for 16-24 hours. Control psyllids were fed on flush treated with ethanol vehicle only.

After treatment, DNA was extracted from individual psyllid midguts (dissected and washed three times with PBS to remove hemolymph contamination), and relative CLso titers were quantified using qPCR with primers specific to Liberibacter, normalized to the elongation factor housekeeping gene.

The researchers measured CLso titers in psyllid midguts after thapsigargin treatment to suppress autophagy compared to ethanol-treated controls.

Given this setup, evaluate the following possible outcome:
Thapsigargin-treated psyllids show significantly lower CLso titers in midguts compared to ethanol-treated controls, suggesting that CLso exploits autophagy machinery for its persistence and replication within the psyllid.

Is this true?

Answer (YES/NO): NO